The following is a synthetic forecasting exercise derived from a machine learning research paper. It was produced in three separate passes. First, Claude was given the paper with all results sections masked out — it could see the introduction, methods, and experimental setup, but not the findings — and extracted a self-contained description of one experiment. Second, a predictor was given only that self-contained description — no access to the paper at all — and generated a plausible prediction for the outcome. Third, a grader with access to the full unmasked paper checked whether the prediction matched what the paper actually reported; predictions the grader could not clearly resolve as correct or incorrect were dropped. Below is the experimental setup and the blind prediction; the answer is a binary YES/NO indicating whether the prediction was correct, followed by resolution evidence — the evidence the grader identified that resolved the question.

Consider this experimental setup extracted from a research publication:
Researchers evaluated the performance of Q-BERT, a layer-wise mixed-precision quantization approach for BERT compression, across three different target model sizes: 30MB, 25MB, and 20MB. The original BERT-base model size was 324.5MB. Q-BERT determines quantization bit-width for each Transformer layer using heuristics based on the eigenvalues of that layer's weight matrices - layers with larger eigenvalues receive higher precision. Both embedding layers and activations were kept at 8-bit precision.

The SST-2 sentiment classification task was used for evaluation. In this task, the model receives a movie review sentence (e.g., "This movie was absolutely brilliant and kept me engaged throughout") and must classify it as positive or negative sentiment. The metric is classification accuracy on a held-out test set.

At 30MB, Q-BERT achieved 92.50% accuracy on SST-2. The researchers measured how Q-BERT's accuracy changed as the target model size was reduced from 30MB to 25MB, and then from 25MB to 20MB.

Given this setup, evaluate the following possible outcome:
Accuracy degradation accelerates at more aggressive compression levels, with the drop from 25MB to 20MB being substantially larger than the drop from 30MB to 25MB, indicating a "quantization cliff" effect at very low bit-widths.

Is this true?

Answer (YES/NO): YES